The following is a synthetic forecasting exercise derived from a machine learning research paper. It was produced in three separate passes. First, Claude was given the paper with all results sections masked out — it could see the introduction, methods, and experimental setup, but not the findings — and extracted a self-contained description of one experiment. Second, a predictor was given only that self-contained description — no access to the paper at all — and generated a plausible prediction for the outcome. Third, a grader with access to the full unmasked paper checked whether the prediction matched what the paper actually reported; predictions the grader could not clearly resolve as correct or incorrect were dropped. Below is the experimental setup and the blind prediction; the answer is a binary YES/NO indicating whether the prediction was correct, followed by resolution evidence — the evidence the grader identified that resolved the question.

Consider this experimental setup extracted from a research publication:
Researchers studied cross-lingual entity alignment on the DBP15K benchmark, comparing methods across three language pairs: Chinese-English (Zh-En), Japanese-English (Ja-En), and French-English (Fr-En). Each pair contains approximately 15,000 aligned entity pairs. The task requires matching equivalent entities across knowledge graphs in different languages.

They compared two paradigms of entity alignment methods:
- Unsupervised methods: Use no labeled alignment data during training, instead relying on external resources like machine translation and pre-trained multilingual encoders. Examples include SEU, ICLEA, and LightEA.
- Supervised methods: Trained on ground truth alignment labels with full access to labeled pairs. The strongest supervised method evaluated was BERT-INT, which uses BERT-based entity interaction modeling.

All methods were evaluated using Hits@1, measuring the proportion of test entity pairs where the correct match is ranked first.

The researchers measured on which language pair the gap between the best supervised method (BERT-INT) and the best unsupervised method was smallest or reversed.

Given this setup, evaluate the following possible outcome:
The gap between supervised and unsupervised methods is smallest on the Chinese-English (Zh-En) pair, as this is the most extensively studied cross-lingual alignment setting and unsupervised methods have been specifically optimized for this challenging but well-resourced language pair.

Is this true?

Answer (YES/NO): NO